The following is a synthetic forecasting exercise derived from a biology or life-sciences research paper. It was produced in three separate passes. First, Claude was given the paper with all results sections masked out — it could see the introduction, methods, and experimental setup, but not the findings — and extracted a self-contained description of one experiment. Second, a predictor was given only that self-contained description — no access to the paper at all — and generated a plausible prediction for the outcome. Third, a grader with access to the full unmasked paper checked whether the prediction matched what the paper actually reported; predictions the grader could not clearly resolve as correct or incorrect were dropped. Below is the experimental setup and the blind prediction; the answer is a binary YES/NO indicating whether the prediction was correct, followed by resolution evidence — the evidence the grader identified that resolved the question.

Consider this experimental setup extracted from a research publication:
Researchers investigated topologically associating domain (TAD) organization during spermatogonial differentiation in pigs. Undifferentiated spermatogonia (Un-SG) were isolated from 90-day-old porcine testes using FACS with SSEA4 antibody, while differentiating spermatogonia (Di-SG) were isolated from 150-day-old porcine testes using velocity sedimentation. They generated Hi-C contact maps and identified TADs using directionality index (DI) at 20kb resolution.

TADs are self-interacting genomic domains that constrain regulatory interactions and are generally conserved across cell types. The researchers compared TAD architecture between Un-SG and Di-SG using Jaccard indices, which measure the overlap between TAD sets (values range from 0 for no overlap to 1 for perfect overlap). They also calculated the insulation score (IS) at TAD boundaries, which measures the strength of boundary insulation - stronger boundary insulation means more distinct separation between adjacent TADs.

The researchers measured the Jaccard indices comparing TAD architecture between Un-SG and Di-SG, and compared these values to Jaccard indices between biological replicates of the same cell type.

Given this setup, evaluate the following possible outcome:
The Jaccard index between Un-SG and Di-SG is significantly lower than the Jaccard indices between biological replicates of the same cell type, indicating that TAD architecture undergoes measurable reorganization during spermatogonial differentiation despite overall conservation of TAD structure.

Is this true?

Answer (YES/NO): YES